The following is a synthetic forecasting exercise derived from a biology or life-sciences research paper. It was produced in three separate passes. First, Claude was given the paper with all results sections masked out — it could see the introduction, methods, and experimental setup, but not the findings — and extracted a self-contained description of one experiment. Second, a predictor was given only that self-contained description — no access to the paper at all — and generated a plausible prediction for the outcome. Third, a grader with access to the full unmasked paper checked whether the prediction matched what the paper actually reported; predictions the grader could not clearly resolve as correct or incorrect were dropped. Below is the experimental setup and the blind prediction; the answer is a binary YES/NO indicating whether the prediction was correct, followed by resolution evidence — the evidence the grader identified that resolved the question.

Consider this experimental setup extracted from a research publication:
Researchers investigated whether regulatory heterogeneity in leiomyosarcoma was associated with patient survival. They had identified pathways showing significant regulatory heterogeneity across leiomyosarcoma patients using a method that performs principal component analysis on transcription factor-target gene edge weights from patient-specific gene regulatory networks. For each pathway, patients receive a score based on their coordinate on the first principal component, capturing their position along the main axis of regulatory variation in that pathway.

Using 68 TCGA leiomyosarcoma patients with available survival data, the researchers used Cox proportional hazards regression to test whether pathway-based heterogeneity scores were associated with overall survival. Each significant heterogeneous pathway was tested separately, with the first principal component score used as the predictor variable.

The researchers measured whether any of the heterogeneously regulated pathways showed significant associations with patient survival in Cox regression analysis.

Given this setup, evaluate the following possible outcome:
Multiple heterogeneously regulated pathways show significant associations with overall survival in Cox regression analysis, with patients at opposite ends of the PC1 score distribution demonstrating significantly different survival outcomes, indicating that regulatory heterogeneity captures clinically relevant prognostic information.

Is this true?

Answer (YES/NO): NO